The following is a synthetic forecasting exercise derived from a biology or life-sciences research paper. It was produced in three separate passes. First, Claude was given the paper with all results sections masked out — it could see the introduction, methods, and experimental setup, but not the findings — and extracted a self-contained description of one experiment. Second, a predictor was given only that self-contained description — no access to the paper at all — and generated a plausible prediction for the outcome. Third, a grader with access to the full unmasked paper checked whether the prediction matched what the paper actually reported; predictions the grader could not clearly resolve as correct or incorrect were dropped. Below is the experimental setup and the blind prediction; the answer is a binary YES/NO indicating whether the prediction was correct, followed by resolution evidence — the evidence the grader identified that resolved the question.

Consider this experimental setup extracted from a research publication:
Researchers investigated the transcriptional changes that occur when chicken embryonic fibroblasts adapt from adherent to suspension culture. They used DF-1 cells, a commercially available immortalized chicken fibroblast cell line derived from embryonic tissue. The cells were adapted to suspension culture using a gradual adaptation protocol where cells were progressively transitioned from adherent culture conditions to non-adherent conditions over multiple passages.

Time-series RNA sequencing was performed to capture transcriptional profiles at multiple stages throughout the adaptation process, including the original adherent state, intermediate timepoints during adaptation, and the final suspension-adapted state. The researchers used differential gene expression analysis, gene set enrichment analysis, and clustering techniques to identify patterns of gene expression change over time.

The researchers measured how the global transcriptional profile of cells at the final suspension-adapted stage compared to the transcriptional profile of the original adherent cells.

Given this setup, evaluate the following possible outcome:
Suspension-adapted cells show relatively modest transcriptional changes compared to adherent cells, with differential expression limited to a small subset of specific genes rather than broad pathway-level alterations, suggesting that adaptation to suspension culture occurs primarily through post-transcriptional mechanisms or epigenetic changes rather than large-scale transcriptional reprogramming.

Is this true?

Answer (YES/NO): NO